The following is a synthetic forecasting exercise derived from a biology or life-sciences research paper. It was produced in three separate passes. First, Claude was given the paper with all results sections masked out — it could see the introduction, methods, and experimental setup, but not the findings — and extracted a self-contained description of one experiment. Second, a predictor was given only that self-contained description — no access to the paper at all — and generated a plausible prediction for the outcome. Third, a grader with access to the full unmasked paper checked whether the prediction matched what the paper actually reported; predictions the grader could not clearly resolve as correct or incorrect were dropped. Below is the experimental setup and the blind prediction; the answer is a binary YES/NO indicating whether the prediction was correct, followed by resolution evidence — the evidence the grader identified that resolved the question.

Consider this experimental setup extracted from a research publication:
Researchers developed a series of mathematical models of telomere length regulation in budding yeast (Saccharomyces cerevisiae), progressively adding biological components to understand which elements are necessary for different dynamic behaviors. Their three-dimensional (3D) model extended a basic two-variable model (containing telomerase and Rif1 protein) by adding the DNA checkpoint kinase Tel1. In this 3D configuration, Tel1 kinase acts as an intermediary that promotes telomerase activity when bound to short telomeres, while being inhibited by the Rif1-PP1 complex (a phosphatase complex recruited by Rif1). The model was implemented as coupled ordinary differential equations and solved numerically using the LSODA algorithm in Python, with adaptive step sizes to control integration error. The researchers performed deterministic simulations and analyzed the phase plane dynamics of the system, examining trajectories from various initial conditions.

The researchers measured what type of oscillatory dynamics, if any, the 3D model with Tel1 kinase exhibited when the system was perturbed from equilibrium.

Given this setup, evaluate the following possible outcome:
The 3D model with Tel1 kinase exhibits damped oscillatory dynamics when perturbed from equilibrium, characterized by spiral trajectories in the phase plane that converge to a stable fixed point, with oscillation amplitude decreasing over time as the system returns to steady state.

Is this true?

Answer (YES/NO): YES